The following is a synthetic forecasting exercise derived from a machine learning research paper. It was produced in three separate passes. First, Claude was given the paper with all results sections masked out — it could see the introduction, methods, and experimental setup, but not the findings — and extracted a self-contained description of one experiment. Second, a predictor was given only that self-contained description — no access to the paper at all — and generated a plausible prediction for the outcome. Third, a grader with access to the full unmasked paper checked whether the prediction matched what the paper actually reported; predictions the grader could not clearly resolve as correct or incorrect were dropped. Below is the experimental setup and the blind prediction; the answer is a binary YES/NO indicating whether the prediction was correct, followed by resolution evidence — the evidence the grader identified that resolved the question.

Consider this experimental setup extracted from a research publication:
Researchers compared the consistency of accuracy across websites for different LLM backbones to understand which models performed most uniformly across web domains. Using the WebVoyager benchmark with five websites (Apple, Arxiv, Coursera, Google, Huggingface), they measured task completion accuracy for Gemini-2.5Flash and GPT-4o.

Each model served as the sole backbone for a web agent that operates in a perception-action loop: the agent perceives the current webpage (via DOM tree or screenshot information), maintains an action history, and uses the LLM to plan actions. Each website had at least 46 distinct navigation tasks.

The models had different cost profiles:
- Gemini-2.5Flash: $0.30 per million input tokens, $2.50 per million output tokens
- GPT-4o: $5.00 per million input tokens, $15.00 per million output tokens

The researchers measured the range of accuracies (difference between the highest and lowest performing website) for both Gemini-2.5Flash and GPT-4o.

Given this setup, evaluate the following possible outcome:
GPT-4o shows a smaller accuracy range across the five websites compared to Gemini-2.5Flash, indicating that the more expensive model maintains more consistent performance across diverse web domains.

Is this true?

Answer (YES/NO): YES